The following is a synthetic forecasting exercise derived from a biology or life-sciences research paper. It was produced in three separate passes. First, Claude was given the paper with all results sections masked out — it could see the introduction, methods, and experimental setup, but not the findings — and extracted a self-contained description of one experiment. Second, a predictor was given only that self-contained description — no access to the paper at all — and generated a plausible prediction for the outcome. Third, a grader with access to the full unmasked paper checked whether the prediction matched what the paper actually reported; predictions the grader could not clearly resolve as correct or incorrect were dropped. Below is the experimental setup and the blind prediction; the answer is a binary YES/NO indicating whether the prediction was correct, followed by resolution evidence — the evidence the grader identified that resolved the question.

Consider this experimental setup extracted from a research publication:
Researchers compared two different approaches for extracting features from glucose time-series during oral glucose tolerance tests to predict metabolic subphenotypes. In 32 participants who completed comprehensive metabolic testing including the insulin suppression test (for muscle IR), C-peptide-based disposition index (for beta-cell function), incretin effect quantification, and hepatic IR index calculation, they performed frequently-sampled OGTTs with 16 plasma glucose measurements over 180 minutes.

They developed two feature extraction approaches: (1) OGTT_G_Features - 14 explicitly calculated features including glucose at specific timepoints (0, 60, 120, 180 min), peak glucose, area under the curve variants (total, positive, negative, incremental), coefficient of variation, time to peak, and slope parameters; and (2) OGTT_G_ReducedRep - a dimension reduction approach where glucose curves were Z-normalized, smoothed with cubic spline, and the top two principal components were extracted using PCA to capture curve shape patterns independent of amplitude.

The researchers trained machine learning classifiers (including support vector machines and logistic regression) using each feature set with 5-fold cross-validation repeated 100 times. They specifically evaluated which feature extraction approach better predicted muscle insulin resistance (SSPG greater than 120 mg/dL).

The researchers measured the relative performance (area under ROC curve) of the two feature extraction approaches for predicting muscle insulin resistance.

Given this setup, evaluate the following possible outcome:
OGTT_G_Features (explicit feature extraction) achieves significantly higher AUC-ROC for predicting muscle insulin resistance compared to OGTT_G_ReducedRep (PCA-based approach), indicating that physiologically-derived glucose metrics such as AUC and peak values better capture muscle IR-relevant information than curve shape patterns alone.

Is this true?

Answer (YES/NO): NO